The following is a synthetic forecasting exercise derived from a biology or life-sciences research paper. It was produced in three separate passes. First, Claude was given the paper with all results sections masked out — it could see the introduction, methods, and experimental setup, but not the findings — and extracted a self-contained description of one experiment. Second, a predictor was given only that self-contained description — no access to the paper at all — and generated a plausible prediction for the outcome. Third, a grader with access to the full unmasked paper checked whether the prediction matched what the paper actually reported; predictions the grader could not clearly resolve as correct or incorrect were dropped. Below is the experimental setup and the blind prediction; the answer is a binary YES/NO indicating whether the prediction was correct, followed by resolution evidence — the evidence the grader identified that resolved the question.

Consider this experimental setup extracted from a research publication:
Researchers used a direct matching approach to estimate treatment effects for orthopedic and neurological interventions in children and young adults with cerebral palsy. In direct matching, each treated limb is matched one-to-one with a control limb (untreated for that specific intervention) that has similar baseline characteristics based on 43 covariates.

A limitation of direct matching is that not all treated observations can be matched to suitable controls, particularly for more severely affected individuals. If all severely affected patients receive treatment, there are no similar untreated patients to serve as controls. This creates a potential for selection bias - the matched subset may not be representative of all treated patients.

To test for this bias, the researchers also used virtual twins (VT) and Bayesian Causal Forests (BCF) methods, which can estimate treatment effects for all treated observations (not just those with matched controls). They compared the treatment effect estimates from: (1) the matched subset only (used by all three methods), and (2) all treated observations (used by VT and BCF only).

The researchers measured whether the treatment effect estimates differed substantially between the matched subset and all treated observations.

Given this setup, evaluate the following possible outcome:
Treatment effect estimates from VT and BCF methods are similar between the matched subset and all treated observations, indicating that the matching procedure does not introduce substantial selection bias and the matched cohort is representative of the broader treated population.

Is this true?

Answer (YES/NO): YES